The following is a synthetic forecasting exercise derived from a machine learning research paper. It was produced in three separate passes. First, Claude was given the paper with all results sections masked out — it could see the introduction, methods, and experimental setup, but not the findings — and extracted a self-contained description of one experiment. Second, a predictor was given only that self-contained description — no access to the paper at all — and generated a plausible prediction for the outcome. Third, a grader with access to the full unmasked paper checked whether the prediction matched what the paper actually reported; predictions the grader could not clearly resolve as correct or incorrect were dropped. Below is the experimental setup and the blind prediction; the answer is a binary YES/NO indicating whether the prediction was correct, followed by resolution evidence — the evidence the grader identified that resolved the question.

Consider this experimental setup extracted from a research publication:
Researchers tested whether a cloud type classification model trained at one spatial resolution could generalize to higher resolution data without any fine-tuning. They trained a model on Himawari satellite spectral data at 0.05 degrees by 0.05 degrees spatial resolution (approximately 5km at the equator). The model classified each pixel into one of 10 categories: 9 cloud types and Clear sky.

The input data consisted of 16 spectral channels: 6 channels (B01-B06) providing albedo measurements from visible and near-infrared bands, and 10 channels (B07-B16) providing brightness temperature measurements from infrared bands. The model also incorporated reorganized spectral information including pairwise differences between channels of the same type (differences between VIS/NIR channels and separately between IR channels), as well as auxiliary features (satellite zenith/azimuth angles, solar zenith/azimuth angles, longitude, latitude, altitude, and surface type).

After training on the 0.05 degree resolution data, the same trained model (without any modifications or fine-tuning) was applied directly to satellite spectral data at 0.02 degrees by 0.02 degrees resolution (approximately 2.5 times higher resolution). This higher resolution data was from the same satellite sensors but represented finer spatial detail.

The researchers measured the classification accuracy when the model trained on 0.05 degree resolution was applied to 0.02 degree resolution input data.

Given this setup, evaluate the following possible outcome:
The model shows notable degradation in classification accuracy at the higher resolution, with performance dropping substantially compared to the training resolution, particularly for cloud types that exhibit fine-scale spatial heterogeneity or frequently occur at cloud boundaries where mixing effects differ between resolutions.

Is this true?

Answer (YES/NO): NO